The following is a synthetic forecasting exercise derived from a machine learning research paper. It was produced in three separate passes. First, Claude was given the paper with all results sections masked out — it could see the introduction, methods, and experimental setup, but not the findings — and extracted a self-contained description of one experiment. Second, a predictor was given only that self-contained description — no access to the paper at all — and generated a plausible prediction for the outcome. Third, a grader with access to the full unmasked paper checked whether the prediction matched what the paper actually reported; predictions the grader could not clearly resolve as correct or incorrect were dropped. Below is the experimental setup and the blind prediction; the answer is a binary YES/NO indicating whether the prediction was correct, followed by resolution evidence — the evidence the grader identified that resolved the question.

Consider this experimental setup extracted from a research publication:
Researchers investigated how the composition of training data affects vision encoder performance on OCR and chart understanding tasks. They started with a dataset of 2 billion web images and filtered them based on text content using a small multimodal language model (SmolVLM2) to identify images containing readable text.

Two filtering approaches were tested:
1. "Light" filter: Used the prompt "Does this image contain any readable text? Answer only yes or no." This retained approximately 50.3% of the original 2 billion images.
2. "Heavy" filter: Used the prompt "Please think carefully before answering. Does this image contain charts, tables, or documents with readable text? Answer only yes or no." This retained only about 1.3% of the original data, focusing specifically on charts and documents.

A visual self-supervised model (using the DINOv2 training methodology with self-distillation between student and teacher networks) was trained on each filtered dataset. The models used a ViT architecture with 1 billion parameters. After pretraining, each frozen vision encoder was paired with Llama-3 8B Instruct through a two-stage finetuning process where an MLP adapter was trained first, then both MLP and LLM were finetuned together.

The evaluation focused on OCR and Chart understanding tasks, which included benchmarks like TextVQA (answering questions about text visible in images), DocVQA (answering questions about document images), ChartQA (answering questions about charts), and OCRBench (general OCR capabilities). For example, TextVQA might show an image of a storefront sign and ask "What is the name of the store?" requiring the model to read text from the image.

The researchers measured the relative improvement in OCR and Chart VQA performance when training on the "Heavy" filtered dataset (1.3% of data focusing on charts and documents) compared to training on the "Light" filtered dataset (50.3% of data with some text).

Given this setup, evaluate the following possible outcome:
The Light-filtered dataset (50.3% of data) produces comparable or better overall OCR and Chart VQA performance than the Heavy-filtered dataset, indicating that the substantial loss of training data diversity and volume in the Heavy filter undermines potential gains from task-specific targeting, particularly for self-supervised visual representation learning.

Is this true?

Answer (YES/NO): NO